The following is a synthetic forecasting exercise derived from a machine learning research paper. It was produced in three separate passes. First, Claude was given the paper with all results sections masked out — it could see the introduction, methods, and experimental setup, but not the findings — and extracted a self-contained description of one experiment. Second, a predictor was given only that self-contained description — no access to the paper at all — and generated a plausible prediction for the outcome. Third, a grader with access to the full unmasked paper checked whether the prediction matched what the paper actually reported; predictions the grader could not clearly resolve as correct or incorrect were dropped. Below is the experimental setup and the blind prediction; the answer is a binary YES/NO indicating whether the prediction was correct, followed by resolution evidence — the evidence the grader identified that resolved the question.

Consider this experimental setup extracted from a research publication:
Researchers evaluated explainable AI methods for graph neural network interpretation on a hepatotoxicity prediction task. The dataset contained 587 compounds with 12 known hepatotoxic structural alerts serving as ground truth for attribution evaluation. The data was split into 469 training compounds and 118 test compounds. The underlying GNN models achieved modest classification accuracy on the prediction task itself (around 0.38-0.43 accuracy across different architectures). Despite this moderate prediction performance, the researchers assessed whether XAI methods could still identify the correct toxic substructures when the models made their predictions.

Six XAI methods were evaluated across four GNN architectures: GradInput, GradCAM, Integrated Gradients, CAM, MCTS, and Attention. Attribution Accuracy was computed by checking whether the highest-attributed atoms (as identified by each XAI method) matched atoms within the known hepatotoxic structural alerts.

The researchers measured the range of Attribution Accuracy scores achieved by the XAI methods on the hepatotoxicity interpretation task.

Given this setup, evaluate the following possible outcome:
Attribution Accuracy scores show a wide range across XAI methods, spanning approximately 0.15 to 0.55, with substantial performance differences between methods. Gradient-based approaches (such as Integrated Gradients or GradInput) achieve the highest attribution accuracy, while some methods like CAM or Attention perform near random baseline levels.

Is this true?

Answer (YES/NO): NO